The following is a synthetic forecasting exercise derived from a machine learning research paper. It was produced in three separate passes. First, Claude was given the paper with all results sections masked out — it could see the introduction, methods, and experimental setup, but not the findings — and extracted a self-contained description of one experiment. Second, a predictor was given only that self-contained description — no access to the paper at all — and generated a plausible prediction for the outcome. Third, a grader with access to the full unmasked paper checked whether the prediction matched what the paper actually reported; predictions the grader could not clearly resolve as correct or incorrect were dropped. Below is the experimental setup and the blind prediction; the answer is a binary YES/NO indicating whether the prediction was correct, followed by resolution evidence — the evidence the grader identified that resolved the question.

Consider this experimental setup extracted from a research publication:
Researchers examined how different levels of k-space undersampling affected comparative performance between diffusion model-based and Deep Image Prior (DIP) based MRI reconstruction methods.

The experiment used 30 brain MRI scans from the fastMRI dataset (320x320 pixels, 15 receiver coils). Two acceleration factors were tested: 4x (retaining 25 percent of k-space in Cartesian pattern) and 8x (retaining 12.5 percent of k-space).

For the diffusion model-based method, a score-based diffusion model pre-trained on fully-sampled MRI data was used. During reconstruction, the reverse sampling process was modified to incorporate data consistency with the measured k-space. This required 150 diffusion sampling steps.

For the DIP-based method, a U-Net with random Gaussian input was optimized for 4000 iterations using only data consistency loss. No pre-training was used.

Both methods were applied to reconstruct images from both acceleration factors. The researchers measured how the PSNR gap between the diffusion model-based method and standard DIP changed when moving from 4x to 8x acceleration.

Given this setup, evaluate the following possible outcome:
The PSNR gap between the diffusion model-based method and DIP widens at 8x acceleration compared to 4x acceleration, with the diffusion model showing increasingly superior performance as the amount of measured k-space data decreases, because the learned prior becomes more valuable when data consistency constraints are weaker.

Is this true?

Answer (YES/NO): YES